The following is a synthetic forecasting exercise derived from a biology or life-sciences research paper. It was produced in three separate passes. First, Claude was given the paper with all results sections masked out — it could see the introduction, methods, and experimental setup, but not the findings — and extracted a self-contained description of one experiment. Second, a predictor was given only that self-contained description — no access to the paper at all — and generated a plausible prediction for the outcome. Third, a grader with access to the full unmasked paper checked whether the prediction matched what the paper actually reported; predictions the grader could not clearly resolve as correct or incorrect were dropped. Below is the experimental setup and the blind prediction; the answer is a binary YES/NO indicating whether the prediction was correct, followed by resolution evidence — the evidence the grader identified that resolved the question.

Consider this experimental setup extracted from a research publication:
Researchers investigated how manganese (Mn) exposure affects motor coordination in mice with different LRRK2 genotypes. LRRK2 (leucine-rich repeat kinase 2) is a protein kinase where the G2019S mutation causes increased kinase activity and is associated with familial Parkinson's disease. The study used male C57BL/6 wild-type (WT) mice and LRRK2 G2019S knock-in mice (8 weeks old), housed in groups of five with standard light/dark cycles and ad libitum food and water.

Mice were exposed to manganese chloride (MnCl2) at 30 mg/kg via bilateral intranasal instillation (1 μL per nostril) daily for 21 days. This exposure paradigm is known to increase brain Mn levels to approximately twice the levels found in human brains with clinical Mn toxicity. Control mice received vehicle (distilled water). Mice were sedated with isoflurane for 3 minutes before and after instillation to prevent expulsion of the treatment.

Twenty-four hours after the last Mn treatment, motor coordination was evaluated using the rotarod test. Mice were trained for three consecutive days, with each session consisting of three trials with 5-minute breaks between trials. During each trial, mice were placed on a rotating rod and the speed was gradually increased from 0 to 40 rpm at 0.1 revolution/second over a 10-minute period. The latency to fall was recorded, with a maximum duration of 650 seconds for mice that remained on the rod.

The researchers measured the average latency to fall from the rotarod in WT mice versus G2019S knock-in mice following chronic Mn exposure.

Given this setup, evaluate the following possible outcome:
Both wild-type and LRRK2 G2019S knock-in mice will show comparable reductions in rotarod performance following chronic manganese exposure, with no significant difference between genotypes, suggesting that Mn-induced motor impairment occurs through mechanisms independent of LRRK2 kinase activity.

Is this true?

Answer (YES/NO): NO